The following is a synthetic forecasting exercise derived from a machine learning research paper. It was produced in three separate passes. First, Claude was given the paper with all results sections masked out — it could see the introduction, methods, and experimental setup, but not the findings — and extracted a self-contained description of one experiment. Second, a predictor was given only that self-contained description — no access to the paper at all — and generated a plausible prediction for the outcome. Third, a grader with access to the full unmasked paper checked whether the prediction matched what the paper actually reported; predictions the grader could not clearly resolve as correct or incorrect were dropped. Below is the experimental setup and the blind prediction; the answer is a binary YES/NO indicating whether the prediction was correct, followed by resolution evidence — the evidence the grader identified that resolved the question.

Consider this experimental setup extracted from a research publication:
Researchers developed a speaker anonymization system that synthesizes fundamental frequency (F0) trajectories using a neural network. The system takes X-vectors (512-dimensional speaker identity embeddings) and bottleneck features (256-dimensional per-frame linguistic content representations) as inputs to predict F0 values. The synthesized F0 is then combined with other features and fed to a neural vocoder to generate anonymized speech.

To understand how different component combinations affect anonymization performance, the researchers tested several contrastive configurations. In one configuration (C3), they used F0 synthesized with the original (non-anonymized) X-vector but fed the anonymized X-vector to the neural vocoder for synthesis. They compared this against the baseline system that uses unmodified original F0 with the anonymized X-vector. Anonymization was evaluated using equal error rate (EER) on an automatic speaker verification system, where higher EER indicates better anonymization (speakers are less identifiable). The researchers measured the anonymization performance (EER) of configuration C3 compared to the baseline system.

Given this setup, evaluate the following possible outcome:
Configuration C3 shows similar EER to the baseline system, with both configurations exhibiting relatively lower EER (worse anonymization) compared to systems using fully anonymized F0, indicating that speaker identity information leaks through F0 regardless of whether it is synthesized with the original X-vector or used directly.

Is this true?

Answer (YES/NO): YES